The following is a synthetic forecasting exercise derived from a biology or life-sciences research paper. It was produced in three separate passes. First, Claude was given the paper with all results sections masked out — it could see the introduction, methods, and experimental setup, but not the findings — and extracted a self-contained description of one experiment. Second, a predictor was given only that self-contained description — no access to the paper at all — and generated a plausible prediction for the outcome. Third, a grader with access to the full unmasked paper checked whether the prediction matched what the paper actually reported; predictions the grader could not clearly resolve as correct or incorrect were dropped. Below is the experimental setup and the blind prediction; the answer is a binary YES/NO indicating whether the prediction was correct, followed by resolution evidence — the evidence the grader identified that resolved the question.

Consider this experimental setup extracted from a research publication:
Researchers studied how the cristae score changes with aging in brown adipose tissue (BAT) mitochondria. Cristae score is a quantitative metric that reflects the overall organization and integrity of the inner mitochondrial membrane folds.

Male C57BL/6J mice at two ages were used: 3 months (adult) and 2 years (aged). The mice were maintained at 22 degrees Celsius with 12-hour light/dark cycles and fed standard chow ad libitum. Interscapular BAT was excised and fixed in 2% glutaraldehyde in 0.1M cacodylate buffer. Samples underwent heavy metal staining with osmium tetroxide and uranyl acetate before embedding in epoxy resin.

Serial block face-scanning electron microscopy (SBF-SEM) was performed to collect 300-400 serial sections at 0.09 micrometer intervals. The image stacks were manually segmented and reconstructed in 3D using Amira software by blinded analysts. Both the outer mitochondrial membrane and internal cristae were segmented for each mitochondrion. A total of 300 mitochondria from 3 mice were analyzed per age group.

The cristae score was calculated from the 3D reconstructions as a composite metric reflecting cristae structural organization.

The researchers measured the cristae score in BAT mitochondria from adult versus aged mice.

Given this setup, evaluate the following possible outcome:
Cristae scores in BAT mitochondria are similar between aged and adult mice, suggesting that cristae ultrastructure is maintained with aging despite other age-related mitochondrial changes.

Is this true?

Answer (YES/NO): NO